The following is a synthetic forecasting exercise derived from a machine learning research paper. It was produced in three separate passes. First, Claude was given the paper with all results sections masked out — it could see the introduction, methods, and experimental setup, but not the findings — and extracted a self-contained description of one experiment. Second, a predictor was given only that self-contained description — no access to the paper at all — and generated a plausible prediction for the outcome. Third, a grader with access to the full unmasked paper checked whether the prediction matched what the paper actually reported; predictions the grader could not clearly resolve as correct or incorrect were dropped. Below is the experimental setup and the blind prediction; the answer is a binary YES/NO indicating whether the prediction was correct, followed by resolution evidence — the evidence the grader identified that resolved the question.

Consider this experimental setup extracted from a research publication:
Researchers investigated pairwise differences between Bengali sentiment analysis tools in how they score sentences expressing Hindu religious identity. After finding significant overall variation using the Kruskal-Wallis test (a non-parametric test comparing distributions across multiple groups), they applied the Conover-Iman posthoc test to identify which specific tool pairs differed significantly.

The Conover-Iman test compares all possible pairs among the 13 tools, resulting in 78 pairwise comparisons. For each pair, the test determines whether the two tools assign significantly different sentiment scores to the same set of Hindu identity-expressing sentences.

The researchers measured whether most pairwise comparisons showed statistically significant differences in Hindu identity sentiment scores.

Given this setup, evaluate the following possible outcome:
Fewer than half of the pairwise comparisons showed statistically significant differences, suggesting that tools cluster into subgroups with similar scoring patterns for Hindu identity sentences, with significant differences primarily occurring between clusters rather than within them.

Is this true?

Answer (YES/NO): NO